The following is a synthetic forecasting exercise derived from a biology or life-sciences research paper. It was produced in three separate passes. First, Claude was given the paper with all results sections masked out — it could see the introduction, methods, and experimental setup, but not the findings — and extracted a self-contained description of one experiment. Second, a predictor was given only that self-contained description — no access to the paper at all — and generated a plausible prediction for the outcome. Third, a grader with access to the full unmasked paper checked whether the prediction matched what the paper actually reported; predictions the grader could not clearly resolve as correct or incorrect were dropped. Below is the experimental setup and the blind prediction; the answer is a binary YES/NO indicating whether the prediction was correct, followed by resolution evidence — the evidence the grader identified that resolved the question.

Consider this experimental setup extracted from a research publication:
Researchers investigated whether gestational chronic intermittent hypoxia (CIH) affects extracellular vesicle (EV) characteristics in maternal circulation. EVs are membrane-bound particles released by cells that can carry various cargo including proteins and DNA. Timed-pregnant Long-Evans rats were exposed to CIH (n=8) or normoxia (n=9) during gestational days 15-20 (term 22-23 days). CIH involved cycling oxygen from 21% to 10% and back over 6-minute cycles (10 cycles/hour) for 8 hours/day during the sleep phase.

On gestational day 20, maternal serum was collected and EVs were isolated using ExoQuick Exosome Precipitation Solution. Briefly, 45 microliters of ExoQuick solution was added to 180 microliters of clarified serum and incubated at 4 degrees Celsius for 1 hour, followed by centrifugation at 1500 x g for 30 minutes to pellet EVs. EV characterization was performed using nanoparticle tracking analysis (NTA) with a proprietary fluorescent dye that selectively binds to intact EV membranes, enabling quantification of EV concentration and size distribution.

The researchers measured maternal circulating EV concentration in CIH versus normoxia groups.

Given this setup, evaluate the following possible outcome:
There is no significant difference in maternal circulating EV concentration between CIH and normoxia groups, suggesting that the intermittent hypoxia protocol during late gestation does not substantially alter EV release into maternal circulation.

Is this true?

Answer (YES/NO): NO